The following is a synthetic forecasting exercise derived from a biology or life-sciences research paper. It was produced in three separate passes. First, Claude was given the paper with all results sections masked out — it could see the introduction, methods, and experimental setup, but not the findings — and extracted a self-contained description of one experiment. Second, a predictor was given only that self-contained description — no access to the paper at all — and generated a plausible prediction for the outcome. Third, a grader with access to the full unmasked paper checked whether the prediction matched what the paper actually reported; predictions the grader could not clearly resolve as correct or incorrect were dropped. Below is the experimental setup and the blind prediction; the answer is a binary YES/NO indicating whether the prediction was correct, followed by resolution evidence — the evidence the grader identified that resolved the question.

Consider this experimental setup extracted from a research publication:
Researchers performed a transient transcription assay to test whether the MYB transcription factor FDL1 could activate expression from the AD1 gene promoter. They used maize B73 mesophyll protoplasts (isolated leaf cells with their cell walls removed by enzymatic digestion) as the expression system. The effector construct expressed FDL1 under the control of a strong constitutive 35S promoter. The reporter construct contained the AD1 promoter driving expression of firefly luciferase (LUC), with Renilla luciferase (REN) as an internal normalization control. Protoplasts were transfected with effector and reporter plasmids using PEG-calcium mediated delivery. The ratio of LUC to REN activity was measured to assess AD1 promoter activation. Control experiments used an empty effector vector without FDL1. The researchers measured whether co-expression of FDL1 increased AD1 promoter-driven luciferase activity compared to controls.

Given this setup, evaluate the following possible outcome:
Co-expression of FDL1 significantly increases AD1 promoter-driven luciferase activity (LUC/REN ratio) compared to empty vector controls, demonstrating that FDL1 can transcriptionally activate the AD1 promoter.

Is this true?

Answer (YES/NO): YES